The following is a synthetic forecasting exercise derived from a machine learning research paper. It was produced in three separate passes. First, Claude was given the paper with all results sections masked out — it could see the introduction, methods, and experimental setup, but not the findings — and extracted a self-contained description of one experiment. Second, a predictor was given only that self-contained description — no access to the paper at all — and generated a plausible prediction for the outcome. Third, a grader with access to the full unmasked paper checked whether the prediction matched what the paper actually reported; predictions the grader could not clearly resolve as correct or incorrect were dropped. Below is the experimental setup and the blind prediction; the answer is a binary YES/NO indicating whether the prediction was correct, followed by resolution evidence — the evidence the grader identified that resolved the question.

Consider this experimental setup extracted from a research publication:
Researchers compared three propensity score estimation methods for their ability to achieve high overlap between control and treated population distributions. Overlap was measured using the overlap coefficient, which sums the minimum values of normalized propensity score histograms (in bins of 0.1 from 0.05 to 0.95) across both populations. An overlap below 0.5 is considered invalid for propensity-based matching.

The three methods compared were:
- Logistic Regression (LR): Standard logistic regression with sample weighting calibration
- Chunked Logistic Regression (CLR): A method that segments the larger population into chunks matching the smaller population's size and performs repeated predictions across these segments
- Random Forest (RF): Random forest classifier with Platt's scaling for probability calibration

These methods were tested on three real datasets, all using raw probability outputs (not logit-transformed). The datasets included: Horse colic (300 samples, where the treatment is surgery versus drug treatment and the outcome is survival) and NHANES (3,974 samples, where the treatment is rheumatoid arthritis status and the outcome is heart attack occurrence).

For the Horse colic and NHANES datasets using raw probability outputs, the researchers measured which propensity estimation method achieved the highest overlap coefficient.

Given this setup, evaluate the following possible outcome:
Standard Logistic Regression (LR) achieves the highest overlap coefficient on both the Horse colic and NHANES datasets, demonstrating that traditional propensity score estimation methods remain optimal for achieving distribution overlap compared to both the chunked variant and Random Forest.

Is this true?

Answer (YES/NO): NO